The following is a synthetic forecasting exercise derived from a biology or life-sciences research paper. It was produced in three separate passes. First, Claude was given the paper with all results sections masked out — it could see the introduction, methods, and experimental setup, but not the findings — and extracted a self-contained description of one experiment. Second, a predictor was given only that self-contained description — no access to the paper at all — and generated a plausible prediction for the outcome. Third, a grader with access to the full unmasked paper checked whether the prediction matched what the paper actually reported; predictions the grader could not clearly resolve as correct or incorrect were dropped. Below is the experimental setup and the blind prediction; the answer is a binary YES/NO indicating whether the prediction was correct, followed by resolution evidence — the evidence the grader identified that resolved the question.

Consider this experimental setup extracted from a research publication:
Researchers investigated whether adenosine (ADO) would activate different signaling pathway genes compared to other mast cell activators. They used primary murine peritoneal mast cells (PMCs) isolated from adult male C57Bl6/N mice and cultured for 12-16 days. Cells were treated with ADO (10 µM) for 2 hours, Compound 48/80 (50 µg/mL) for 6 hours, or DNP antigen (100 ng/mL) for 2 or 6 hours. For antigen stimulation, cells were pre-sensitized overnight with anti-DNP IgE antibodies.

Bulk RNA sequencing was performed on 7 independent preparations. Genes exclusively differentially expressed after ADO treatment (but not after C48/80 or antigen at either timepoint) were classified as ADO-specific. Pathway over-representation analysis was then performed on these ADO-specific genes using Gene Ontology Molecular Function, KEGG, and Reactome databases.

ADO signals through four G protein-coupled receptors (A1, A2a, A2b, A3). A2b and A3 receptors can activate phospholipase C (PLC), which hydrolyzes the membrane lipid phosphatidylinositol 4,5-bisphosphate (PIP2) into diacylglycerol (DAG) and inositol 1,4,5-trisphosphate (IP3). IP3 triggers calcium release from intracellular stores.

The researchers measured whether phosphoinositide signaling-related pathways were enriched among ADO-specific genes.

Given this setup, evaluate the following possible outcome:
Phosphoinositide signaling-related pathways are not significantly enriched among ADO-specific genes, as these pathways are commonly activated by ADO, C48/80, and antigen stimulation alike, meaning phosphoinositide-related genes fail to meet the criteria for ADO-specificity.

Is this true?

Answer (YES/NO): NO